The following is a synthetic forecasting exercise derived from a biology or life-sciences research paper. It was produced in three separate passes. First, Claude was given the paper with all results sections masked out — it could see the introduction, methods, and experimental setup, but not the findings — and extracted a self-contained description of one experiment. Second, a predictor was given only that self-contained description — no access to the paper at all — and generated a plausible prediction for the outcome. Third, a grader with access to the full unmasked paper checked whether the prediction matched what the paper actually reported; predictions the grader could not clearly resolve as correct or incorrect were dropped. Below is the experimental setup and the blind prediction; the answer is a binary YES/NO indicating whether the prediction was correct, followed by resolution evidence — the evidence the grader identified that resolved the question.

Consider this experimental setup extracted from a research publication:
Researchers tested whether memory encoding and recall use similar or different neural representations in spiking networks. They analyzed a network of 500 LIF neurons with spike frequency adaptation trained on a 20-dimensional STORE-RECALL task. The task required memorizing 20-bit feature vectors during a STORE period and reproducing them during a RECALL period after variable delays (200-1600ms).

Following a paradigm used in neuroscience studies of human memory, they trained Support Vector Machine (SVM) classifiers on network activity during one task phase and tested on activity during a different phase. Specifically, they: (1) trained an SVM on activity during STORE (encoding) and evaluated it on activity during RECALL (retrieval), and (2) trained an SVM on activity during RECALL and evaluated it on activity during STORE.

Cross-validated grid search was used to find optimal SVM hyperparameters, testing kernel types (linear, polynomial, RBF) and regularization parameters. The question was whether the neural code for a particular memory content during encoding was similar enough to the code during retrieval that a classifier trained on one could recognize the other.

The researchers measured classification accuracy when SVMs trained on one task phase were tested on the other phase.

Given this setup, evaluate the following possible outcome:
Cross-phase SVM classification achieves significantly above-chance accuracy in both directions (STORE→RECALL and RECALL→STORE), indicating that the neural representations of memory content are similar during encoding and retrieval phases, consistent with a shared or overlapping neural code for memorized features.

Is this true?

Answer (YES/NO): NO